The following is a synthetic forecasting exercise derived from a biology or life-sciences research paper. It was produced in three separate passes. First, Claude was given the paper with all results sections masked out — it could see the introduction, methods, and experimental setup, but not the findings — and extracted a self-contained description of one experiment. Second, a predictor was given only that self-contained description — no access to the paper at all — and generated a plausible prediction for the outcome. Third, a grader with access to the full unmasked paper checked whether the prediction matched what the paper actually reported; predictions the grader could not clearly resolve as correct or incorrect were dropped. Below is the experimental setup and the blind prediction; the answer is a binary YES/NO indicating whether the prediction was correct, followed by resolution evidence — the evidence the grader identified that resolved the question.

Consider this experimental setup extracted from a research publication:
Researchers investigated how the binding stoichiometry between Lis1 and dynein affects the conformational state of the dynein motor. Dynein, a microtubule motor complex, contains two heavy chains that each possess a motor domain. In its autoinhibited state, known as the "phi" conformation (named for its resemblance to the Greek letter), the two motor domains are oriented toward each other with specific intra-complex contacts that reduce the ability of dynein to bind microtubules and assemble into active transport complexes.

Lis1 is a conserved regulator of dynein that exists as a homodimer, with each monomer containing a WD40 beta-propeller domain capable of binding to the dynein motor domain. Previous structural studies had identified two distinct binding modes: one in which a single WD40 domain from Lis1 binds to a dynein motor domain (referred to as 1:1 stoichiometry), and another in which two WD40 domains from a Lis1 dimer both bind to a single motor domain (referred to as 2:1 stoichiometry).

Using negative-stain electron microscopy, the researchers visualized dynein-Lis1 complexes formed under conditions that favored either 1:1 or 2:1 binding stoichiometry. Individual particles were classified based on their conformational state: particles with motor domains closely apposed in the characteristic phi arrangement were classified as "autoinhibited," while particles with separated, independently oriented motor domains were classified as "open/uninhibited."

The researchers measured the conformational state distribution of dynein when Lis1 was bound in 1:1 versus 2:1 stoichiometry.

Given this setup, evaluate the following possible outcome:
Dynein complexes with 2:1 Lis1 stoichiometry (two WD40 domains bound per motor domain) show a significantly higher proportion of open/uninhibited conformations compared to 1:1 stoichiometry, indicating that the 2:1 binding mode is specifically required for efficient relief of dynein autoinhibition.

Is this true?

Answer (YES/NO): NO